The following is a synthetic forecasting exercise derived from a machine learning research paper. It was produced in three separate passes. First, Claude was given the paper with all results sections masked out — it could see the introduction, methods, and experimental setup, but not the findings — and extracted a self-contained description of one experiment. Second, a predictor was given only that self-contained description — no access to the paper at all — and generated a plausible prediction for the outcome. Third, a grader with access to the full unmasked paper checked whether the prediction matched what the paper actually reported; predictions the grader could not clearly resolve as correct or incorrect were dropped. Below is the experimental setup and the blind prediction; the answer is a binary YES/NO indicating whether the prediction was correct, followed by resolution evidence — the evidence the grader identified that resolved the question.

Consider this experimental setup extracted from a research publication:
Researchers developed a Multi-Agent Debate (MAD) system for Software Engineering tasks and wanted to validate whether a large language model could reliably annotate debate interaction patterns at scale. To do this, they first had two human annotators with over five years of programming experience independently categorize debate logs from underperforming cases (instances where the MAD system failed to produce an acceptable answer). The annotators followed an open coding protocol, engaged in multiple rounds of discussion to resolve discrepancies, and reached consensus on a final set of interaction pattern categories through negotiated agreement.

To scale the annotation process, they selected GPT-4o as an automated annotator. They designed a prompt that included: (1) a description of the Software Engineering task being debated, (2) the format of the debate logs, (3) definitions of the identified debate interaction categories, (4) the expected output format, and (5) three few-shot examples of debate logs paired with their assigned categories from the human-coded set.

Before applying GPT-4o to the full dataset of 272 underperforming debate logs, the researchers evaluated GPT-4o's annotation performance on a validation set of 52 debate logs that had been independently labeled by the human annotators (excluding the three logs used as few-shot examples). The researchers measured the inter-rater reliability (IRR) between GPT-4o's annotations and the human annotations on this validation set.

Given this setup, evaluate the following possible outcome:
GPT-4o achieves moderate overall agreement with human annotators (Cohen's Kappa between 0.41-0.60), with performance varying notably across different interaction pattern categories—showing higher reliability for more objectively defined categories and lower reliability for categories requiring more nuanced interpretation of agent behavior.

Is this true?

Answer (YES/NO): NO